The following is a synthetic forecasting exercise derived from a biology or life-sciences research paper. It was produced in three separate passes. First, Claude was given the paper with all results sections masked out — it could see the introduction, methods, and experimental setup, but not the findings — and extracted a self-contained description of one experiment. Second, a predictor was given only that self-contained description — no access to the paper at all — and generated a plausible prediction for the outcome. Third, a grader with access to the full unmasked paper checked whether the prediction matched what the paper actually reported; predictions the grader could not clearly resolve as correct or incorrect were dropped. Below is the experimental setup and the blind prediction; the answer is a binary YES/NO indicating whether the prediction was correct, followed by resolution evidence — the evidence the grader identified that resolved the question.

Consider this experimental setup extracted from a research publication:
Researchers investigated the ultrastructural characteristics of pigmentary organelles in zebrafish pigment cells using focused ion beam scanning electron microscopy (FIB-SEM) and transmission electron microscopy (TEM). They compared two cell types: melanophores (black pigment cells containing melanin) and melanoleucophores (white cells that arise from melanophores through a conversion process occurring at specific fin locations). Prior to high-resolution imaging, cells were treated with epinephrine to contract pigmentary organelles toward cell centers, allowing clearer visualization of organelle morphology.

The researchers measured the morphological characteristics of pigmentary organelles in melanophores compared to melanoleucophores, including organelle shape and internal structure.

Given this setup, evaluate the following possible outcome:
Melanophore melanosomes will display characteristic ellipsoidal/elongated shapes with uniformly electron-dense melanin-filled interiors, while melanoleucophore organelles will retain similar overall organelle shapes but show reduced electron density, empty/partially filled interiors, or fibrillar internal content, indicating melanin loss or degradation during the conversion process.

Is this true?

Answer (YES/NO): NO